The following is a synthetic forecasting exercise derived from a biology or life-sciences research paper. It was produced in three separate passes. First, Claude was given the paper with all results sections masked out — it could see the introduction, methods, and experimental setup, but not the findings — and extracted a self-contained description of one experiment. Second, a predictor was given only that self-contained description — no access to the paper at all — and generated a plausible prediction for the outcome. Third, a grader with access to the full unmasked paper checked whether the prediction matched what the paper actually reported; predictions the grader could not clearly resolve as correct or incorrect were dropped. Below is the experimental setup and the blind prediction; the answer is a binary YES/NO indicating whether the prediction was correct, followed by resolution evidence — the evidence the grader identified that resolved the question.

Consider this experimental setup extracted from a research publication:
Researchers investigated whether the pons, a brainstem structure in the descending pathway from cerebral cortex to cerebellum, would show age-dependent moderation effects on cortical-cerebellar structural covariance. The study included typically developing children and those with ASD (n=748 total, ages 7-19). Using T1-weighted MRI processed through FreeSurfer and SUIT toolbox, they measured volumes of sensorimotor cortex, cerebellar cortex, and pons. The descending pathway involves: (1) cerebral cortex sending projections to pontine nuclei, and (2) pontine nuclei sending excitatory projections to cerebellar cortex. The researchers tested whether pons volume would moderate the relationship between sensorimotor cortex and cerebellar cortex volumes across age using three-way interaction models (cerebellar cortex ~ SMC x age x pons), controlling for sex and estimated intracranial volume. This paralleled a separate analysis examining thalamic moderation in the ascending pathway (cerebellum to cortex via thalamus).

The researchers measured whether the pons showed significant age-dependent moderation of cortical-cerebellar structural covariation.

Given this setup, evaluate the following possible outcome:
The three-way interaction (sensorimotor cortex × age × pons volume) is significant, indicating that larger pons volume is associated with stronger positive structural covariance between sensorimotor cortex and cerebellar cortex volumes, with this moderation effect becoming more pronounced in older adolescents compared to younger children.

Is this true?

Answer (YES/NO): NO